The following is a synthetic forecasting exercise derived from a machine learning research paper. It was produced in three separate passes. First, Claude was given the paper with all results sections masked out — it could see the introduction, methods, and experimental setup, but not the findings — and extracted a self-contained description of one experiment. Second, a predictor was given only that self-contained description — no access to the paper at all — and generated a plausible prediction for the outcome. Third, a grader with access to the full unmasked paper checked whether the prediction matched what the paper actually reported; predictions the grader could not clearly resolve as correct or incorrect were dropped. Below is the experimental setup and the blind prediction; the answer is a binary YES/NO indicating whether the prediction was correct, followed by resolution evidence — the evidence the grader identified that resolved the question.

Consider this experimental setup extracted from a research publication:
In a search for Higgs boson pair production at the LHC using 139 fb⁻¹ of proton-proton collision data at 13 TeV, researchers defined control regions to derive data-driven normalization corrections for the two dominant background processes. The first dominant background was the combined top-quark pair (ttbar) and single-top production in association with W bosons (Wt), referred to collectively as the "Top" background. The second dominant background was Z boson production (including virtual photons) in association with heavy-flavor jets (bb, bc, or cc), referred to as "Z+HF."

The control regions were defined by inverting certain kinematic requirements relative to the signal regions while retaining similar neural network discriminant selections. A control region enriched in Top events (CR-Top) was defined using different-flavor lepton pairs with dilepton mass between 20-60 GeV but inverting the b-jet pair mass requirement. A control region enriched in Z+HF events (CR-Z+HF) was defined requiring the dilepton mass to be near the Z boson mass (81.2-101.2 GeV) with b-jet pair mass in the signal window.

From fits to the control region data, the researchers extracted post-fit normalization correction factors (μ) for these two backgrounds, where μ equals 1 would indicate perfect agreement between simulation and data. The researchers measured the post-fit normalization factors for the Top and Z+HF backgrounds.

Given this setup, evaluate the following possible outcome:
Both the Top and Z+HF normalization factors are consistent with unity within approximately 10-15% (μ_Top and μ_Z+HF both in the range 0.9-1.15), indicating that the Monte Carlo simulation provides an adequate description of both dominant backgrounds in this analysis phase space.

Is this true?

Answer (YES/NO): NO